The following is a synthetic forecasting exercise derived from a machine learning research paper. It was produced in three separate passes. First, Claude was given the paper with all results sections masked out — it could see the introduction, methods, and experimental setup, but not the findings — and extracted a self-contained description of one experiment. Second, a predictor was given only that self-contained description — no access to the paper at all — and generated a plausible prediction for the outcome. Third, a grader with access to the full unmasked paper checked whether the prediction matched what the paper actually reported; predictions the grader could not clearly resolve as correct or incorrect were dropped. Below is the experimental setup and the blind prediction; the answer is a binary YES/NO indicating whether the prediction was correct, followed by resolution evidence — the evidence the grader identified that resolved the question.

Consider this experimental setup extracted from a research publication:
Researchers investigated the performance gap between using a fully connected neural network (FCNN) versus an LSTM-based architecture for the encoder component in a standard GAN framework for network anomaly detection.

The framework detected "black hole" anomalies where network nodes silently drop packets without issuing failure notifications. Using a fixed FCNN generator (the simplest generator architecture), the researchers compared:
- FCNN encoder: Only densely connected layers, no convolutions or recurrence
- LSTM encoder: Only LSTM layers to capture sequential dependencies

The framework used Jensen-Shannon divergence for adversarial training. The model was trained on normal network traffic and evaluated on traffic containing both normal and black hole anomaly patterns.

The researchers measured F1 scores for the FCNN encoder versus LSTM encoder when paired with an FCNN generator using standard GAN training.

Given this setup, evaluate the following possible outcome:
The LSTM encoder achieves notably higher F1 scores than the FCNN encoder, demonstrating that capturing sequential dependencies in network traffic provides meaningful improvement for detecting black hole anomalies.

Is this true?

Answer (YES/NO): YES